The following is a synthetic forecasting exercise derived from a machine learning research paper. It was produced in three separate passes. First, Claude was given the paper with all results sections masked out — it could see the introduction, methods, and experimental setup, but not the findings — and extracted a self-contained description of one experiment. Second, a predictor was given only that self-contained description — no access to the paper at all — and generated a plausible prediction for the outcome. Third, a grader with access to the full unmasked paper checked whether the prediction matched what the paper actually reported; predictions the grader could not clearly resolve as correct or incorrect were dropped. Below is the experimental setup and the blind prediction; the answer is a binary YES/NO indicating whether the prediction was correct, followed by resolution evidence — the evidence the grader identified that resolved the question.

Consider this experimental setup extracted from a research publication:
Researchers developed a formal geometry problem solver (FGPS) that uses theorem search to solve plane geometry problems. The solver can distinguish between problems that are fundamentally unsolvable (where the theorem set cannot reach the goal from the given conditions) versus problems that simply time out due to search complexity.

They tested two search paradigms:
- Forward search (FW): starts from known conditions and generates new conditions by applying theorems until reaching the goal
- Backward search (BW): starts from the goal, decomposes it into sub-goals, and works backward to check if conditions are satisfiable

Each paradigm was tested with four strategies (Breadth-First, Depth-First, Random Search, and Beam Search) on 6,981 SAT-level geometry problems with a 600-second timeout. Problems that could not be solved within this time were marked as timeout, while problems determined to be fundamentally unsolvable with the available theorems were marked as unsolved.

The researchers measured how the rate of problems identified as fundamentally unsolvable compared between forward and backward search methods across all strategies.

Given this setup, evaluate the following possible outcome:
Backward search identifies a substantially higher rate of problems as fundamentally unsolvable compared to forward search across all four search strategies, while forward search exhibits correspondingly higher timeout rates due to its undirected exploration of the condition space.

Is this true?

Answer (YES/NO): NO